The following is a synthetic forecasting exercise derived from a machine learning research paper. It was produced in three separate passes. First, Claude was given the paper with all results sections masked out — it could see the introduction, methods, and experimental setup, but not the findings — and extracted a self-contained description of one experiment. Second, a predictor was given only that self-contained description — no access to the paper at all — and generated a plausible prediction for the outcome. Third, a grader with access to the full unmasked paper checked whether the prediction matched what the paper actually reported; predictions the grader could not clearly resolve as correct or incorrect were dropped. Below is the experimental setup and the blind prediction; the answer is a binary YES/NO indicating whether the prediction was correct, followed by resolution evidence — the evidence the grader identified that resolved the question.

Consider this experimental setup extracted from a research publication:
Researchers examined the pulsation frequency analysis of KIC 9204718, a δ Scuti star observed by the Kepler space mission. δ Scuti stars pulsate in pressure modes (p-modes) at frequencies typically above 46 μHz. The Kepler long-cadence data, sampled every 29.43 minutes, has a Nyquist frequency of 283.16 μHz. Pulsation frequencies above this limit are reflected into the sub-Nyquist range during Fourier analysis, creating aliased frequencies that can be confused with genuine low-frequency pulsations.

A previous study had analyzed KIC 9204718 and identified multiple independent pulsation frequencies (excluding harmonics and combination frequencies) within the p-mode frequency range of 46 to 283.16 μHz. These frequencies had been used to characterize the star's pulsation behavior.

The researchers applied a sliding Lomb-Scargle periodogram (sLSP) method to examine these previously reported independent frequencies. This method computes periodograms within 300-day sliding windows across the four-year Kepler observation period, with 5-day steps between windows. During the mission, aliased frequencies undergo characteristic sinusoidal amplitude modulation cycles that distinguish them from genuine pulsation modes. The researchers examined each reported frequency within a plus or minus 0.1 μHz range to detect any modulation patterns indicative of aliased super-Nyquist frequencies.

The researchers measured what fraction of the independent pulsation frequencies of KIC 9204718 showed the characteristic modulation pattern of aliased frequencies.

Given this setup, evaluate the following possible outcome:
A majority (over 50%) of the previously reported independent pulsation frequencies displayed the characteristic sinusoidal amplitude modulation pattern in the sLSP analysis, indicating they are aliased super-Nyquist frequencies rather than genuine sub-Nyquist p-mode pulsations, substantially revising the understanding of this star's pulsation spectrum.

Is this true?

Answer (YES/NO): NO